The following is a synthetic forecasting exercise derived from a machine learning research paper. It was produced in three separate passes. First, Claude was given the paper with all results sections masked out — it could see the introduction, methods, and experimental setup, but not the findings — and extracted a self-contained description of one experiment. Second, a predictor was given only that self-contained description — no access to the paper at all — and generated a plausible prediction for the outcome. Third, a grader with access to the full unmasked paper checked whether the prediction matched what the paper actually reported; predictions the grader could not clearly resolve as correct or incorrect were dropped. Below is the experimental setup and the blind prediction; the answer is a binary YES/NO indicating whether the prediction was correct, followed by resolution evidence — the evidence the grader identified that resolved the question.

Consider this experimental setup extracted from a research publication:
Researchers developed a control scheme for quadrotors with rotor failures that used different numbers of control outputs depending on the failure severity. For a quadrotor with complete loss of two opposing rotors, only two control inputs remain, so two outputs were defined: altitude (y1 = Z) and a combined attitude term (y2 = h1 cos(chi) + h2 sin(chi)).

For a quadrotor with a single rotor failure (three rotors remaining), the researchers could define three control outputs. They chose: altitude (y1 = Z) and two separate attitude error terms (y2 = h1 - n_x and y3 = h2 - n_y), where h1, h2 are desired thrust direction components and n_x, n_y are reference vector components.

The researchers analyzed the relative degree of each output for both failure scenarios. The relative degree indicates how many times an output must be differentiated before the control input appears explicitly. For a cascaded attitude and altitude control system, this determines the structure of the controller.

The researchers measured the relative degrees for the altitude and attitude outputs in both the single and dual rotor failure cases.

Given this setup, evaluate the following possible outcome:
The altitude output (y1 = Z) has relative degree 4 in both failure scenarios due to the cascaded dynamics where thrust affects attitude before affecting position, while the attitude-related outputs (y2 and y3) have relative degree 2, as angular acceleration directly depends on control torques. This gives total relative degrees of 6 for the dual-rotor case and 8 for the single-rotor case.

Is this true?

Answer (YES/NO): NO